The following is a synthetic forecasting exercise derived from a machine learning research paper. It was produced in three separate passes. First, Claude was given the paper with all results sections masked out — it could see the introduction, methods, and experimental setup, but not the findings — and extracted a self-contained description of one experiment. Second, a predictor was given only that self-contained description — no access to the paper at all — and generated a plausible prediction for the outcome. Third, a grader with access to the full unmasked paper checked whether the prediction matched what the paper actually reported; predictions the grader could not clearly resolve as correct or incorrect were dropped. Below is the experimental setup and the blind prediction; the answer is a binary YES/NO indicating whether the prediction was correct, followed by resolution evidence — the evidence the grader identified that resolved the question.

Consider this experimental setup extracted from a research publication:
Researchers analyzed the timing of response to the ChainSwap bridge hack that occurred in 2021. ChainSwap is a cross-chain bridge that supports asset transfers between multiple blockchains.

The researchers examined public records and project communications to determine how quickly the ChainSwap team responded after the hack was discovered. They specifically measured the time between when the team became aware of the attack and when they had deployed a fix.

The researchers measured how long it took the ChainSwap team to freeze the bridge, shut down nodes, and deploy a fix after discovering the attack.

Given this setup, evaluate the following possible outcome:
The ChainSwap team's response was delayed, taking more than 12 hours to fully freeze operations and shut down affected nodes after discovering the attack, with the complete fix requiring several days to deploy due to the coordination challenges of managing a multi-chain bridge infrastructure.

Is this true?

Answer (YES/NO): NO